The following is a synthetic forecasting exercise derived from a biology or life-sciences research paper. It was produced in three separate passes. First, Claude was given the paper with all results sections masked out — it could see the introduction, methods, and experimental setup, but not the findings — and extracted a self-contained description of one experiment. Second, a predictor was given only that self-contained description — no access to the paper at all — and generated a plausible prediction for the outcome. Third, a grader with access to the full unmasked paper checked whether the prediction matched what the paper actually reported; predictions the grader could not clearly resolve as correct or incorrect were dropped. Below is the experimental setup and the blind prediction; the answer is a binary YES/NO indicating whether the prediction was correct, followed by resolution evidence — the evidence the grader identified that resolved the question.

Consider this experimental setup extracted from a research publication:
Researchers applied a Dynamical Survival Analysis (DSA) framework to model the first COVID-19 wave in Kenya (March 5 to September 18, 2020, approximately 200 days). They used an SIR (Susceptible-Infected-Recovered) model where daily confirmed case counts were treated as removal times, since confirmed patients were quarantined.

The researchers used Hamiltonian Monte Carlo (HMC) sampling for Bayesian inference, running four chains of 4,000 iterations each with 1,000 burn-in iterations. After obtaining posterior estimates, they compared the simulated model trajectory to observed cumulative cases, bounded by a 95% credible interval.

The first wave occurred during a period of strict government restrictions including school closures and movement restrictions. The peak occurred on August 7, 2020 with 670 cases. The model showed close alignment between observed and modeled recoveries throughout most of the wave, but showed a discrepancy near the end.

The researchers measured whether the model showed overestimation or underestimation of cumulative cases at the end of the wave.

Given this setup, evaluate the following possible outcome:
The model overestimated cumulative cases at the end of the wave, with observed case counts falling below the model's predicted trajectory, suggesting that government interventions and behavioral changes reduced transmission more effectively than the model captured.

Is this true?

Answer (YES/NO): YES